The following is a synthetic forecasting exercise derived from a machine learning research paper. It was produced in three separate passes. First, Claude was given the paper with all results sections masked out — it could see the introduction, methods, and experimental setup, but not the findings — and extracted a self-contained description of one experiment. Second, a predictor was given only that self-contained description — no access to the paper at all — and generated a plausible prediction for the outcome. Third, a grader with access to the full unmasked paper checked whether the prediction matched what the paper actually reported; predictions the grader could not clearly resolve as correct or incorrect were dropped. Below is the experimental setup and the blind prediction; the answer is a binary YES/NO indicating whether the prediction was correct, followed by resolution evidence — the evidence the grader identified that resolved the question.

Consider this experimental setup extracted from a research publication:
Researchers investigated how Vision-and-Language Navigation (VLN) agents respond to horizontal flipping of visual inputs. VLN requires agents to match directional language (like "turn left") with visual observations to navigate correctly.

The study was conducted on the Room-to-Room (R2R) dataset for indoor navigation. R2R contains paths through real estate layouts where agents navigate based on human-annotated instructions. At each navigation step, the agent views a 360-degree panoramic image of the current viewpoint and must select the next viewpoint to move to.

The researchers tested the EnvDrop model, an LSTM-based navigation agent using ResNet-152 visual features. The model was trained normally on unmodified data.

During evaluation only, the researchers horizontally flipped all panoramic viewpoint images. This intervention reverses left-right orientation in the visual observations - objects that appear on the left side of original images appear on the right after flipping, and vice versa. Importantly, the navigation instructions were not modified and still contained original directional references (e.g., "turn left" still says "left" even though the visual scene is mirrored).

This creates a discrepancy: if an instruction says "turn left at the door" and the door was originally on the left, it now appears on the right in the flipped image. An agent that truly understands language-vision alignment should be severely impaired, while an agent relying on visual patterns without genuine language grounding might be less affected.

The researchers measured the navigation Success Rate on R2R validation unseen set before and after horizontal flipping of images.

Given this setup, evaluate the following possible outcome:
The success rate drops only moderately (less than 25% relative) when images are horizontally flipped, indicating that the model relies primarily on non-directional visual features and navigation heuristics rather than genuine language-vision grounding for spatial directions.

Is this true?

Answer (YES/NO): NO